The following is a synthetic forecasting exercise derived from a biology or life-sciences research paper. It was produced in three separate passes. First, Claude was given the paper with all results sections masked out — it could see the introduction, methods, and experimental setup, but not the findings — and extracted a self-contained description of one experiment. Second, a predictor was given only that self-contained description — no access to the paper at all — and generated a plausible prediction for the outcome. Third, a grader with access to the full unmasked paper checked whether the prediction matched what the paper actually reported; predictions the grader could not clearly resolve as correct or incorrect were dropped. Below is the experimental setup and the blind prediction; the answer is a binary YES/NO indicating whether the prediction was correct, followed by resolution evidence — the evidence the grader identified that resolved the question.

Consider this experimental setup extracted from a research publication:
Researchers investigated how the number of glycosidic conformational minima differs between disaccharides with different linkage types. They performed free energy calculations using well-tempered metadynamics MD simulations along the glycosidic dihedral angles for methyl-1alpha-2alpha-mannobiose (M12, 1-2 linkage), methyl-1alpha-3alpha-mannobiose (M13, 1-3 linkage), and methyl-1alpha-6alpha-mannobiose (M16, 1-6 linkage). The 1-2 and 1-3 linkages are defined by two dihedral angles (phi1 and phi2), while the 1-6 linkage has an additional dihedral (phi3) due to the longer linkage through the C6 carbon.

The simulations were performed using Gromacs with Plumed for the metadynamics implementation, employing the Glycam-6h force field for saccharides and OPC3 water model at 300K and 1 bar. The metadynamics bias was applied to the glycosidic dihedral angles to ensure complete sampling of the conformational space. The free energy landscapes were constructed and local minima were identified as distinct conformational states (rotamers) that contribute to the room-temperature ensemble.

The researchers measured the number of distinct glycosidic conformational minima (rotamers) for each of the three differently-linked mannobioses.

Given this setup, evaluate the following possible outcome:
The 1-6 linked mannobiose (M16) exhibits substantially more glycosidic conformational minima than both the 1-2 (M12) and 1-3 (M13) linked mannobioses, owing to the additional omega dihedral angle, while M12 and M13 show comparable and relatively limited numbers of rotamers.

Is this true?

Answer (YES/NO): YES